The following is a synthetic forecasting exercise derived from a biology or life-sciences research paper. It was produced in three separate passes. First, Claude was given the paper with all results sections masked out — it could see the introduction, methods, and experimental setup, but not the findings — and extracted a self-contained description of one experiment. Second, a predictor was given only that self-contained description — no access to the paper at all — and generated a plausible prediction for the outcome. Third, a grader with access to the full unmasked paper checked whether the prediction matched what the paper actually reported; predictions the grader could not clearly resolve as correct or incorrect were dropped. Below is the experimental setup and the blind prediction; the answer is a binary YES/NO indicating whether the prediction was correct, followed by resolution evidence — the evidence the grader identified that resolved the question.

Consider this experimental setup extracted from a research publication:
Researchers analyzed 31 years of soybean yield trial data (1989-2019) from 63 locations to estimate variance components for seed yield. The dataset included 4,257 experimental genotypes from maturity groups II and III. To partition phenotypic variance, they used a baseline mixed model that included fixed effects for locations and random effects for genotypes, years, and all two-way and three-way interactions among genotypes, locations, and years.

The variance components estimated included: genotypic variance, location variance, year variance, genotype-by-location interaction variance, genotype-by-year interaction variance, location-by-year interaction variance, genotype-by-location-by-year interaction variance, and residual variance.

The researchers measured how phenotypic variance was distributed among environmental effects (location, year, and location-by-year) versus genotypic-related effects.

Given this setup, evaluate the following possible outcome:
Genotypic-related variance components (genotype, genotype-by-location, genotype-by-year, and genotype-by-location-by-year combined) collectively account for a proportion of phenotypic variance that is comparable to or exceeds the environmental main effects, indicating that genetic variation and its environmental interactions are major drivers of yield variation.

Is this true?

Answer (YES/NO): NO